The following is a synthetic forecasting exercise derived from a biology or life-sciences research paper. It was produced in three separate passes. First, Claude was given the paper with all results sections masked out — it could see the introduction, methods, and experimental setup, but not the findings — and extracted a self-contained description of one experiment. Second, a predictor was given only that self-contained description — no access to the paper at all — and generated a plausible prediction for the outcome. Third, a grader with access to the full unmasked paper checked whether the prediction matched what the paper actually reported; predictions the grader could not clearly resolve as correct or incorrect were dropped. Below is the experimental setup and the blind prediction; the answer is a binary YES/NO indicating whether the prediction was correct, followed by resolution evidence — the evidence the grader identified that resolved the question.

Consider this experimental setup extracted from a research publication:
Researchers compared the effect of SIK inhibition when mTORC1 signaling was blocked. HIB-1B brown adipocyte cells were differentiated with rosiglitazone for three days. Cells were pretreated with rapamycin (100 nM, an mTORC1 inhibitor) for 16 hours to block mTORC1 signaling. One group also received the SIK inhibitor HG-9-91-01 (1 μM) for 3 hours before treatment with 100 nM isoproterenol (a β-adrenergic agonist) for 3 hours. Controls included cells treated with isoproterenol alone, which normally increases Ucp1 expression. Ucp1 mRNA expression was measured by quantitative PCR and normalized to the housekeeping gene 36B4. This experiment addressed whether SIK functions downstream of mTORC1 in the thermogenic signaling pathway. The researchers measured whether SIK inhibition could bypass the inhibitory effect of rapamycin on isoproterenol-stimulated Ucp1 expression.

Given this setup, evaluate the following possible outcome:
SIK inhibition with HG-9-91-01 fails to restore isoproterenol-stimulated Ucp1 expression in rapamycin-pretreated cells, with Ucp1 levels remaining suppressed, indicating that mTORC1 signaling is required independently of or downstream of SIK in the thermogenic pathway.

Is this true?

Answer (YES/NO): NO